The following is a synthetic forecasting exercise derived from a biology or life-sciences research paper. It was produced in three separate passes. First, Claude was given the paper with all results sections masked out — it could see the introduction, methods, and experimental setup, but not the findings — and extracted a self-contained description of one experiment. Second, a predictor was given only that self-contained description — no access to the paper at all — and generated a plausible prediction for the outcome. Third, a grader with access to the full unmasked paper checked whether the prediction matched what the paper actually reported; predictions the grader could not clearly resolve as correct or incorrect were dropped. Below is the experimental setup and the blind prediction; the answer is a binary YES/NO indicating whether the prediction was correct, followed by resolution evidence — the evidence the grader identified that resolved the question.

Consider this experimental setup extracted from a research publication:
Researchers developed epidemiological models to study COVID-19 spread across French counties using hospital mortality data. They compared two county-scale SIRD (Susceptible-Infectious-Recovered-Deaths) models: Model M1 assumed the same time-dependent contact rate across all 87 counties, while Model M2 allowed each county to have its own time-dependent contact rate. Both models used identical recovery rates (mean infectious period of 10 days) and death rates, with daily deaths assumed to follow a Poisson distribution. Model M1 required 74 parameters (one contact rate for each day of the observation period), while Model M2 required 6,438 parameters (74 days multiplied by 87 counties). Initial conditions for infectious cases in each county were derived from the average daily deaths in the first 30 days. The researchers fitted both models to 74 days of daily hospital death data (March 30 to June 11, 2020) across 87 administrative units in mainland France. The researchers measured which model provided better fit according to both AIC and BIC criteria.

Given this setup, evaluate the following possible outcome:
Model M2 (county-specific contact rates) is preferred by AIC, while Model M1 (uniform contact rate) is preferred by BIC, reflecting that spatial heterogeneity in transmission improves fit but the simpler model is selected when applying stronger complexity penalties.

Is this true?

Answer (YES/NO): NO